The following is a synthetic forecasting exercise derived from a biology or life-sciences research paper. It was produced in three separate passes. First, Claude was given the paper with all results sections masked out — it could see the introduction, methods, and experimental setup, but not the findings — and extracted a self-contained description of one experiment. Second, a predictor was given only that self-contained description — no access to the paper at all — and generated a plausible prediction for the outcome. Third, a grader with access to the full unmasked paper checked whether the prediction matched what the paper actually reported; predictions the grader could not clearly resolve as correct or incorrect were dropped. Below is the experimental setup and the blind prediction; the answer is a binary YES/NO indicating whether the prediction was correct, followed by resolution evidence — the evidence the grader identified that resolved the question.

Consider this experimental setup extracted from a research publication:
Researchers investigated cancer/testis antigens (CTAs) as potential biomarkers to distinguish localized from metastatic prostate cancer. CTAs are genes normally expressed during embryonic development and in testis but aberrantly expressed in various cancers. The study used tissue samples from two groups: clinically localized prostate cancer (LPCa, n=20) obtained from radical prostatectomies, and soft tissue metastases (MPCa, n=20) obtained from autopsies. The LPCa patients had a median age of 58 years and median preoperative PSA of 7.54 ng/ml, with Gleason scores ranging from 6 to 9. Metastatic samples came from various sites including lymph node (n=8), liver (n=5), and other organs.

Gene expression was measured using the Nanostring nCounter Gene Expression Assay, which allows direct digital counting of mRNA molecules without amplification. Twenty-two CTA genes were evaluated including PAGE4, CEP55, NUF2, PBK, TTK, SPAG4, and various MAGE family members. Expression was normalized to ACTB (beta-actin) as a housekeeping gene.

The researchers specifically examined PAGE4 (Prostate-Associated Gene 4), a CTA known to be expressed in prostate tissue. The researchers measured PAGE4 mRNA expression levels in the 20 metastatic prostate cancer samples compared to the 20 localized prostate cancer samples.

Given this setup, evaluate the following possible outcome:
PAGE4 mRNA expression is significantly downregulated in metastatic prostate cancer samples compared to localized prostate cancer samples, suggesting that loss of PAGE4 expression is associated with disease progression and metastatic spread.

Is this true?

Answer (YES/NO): YES